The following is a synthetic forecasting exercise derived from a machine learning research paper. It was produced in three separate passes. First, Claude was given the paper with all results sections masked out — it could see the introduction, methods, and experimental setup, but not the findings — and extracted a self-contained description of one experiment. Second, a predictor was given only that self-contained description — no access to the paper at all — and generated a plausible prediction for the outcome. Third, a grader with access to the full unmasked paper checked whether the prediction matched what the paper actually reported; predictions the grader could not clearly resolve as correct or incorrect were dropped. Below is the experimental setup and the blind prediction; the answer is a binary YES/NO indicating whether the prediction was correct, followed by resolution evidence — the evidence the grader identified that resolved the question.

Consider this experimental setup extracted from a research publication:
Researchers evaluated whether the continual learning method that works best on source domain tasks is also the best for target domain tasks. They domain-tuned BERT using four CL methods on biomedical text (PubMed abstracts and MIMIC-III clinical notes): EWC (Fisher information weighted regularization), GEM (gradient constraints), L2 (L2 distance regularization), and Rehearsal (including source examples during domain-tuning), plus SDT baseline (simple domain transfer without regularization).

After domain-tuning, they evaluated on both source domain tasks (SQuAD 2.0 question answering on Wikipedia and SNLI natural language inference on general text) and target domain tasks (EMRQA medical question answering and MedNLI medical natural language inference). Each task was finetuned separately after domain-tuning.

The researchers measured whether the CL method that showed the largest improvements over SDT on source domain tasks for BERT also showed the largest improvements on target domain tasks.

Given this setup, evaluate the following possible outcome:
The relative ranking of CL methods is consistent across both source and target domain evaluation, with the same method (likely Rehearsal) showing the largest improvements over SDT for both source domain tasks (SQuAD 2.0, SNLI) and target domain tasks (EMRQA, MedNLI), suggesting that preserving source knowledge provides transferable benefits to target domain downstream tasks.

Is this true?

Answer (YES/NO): NO